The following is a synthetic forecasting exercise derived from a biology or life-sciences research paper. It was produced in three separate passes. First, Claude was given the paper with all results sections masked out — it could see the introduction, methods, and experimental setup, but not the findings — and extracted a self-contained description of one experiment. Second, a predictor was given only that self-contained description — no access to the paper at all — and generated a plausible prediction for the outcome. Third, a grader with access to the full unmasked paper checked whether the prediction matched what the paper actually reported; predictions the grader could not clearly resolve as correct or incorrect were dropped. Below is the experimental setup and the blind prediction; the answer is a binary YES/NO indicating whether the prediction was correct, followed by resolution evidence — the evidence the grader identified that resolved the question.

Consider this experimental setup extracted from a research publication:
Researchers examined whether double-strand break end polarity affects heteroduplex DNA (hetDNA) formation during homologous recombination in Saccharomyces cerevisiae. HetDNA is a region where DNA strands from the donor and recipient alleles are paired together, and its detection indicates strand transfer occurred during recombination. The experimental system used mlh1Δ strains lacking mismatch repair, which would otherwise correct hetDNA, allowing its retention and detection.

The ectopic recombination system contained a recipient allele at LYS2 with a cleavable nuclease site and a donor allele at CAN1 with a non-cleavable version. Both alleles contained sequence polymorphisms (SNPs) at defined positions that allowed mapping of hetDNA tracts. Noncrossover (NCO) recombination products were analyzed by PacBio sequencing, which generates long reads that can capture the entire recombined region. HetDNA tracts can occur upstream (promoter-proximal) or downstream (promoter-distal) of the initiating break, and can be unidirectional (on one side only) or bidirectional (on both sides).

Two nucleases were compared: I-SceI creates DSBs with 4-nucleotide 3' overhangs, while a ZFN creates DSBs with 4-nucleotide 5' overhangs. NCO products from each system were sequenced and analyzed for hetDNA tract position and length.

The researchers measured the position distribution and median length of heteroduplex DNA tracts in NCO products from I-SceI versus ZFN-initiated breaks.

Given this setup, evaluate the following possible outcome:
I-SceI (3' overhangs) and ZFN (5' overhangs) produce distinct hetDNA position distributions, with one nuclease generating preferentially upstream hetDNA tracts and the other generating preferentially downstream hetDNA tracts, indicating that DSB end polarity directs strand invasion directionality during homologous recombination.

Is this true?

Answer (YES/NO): NO